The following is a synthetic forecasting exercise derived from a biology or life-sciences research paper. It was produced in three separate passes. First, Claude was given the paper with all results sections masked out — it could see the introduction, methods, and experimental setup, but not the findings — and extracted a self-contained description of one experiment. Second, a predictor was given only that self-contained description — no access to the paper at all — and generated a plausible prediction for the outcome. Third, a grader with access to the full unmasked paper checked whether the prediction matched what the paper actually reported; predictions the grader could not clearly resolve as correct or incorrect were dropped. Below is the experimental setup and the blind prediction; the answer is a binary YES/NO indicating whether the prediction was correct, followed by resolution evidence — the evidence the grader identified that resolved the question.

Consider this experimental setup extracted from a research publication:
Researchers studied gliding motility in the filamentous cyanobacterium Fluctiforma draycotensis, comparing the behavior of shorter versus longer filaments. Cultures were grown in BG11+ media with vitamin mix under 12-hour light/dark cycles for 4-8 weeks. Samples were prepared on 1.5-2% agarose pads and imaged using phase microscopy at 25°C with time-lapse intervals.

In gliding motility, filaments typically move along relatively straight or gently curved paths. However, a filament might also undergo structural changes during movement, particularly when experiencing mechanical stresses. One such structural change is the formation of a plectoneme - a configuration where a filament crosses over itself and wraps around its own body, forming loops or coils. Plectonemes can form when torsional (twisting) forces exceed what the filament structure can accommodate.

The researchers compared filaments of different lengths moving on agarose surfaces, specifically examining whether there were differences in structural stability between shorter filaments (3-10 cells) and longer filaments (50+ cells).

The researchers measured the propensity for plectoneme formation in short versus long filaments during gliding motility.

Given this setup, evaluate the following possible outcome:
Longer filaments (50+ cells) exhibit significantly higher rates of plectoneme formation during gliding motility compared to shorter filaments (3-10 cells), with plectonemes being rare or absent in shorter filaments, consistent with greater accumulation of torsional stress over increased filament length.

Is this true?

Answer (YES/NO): YES